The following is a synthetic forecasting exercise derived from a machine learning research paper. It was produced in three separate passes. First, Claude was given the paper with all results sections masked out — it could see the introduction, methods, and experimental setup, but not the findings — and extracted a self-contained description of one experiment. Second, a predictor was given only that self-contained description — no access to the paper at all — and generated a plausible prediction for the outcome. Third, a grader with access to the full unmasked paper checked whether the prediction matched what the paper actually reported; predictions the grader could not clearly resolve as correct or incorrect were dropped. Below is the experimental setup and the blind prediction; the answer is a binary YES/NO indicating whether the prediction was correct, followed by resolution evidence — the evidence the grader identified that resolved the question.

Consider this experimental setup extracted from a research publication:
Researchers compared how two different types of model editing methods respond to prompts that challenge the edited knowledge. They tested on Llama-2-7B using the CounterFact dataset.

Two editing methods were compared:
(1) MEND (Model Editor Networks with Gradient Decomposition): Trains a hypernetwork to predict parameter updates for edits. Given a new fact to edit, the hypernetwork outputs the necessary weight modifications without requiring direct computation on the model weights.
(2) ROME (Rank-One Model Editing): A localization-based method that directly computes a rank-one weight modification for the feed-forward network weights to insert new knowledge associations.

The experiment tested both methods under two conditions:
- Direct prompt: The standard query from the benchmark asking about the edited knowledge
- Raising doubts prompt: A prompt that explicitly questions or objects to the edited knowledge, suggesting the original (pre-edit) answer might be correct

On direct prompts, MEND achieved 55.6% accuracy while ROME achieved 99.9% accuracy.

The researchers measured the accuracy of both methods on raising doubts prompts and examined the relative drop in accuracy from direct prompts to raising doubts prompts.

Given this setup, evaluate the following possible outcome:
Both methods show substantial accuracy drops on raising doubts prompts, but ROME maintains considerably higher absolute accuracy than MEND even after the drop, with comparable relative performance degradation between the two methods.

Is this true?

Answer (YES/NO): YES